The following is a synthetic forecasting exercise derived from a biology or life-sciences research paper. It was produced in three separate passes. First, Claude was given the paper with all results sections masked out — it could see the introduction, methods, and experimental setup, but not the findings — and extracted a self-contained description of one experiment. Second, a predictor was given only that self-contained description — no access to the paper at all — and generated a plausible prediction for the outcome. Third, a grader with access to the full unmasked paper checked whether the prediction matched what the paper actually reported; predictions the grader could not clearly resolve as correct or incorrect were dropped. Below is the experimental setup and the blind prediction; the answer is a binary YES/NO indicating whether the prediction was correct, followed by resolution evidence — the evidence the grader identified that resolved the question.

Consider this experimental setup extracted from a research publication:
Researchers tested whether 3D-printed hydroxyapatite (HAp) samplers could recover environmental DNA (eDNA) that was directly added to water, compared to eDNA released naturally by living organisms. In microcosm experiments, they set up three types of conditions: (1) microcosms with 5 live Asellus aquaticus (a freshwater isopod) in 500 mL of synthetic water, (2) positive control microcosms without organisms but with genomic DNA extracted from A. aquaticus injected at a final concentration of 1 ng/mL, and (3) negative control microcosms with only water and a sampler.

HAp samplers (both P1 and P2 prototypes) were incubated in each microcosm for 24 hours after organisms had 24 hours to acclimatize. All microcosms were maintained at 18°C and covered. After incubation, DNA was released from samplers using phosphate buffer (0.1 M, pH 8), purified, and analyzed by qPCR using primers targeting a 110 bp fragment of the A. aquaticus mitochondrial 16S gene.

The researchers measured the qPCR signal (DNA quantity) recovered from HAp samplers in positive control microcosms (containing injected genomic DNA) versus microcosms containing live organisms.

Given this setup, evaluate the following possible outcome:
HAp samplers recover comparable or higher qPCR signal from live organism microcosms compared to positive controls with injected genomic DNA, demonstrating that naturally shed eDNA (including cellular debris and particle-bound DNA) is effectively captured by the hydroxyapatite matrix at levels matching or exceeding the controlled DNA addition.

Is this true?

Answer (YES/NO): NO